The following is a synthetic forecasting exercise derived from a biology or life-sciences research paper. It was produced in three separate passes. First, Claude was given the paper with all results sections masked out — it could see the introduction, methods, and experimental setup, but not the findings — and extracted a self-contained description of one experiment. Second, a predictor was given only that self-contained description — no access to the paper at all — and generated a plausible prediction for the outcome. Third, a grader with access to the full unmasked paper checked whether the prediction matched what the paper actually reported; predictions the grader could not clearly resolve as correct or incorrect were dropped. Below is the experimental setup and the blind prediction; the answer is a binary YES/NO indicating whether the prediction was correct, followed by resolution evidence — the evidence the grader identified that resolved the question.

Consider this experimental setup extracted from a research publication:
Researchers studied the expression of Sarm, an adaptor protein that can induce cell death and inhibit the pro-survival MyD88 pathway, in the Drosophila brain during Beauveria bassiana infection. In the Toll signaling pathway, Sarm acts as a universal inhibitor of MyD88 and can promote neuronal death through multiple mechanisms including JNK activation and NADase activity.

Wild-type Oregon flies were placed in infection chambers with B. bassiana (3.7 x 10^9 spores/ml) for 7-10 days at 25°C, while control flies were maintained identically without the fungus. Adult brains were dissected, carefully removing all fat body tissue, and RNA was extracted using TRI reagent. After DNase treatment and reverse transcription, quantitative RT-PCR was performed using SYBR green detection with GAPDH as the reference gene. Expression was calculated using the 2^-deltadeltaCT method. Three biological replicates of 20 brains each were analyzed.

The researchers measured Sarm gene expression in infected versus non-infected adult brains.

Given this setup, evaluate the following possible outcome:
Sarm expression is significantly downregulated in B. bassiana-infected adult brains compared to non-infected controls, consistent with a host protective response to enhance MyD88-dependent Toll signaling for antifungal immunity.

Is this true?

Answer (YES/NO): NO